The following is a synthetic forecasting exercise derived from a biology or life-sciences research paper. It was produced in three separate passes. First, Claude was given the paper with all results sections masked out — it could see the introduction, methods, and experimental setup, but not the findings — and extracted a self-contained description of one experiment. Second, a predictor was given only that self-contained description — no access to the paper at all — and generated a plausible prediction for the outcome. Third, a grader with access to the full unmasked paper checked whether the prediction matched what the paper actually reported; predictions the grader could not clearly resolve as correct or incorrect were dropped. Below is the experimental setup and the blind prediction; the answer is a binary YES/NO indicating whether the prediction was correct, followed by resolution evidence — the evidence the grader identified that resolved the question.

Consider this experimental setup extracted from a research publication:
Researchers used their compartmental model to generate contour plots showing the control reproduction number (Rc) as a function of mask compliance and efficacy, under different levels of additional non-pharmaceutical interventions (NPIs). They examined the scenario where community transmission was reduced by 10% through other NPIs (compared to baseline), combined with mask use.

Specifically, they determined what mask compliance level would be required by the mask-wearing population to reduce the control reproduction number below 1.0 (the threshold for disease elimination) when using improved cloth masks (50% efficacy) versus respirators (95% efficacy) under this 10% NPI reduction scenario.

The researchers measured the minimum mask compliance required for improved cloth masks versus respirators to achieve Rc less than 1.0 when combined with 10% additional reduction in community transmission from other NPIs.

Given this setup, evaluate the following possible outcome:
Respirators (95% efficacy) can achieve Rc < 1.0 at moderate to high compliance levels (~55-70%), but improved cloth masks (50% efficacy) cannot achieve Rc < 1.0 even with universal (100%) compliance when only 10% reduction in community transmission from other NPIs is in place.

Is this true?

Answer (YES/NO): NO